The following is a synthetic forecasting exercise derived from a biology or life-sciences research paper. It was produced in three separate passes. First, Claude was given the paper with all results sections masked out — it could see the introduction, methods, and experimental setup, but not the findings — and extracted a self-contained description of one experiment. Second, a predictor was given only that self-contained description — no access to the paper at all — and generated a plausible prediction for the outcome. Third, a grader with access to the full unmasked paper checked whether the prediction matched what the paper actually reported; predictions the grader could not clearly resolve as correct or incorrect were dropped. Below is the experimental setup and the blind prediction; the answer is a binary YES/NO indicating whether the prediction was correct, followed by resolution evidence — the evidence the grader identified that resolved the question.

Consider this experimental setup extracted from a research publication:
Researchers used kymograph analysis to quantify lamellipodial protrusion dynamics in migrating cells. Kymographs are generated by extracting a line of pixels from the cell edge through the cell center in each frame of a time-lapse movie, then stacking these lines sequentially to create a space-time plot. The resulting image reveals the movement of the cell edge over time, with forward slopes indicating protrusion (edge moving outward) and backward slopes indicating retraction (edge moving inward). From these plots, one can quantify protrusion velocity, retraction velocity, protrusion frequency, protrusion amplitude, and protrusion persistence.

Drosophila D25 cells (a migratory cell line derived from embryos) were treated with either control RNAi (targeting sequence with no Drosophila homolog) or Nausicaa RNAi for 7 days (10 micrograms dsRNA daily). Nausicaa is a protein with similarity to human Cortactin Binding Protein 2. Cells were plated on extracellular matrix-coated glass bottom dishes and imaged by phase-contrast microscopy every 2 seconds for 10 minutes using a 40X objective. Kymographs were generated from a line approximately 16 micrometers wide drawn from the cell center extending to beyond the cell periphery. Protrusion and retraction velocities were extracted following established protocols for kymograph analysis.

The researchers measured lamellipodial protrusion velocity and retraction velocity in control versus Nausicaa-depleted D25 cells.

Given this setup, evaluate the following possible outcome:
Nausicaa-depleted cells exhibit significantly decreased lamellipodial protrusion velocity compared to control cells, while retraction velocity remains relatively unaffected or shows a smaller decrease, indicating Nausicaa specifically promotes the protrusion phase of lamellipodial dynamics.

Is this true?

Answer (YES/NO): NO